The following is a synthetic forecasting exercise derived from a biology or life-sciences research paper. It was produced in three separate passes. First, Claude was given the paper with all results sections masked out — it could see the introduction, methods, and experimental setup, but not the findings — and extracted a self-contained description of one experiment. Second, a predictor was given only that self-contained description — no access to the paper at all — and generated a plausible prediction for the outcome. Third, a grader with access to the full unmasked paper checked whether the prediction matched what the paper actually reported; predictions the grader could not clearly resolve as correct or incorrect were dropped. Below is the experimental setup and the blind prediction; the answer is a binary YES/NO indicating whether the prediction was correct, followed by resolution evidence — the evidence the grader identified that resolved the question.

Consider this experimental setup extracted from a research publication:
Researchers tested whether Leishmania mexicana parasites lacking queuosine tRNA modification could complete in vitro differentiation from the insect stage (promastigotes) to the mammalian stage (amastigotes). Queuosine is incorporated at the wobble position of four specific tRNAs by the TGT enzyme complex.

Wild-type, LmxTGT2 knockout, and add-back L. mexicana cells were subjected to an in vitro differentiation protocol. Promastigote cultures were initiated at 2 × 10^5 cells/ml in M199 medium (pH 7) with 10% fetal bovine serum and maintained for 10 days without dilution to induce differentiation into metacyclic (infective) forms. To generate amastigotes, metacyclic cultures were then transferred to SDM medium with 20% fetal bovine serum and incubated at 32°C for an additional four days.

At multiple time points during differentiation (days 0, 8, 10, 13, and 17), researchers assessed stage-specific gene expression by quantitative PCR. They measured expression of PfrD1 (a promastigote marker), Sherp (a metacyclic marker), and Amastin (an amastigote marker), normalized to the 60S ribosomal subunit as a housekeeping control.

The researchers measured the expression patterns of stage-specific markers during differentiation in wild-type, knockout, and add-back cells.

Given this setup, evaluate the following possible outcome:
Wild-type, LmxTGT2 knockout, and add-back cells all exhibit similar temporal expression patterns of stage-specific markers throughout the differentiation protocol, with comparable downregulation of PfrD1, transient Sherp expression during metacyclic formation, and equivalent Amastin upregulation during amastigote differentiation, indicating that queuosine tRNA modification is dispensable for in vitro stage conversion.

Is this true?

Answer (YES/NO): YES